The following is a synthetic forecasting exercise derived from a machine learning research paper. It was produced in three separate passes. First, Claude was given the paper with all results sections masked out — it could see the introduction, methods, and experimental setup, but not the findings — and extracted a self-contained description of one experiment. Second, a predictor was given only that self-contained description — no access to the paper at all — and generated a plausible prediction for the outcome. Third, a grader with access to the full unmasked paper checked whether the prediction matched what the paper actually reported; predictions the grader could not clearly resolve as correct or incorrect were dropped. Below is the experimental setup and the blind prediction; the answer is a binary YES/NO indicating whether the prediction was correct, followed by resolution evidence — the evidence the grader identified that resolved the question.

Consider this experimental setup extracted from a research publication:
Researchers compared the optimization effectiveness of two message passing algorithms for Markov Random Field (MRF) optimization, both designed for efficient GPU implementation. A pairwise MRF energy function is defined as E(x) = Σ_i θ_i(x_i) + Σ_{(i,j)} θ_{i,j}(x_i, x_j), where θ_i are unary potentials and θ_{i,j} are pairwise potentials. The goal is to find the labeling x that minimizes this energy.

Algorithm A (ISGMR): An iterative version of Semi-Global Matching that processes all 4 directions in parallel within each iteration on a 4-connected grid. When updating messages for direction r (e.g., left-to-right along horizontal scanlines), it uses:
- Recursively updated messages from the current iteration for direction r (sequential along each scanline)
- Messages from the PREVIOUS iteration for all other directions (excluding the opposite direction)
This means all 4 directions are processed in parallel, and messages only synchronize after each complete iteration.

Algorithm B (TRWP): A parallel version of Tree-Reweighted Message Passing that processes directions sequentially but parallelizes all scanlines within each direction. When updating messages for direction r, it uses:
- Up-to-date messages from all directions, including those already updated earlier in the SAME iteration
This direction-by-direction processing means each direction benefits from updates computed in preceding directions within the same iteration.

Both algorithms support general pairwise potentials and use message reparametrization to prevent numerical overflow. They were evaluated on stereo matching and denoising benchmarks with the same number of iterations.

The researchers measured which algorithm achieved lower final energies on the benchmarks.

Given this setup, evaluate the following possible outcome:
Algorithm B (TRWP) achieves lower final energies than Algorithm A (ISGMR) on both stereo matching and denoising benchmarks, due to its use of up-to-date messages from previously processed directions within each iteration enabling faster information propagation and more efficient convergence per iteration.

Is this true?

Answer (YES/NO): YES